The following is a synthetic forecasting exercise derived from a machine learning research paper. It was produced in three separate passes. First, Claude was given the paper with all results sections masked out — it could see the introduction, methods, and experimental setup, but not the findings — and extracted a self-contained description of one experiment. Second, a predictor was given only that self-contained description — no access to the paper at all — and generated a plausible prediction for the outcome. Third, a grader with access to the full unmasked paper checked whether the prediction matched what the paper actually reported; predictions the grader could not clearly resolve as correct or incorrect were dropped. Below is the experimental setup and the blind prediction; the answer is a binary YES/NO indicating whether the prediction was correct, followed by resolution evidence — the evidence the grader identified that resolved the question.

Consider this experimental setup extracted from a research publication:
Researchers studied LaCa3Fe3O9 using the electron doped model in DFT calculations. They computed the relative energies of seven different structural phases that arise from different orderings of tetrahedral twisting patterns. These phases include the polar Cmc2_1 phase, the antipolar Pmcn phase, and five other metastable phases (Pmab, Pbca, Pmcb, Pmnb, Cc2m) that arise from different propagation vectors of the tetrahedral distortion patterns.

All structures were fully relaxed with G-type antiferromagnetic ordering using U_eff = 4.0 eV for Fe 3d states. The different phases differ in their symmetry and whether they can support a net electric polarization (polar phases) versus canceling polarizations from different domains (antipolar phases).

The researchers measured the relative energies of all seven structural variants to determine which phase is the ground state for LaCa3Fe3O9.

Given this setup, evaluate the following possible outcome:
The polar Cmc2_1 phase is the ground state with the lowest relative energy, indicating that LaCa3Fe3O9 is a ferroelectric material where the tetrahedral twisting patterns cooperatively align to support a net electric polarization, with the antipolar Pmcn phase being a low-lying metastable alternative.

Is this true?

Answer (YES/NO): YES